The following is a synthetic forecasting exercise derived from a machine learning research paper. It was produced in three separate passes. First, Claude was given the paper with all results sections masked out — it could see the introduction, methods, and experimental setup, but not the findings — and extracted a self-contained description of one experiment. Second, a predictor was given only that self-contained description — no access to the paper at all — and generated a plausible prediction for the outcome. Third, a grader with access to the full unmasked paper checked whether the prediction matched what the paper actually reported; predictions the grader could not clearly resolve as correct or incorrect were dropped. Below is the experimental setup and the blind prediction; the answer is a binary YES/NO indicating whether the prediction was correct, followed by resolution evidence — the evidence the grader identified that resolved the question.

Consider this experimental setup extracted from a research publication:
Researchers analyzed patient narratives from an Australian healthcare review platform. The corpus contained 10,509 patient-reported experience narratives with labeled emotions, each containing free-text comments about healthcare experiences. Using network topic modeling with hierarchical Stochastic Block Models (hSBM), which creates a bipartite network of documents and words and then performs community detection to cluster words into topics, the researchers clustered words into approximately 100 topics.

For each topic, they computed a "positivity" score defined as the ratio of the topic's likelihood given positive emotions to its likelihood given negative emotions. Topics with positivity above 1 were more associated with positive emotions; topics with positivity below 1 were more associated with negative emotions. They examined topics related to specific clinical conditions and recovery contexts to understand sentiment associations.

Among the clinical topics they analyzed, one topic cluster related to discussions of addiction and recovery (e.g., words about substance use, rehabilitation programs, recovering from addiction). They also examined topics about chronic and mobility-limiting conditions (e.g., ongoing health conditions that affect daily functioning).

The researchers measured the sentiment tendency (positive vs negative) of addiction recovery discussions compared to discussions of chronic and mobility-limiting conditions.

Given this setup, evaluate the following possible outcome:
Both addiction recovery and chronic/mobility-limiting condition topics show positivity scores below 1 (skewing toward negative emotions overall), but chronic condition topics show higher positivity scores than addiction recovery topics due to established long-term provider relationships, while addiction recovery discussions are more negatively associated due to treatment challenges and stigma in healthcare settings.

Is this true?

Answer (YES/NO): NO